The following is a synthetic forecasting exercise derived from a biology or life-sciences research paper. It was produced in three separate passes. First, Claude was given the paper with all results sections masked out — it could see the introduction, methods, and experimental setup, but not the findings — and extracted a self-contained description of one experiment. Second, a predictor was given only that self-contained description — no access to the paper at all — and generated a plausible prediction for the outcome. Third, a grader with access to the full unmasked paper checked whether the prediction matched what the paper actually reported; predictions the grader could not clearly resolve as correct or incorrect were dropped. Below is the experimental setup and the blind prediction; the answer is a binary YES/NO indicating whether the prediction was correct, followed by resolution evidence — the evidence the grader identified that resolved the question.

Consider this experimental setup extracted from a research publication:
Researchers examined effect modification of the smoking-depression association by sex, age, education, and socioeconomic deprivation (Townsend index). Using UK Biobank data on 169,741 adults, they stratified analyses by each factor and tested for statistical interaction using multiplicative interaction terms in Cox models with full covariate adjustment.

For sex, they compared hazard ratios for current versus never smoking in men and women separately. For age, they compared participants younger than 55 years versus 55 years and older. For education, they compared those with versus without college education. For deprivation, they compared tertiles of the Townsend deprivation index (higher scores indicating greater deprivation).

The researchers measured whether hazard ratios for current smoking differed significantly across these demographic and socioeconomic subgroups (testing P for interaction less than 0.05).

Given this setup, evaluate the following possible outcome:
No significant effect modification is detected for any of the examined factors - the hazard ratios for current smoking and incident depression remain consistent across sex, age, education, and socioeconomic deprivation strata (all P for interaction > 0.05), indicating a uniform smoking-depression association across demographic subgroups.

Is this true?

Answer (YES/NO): YES